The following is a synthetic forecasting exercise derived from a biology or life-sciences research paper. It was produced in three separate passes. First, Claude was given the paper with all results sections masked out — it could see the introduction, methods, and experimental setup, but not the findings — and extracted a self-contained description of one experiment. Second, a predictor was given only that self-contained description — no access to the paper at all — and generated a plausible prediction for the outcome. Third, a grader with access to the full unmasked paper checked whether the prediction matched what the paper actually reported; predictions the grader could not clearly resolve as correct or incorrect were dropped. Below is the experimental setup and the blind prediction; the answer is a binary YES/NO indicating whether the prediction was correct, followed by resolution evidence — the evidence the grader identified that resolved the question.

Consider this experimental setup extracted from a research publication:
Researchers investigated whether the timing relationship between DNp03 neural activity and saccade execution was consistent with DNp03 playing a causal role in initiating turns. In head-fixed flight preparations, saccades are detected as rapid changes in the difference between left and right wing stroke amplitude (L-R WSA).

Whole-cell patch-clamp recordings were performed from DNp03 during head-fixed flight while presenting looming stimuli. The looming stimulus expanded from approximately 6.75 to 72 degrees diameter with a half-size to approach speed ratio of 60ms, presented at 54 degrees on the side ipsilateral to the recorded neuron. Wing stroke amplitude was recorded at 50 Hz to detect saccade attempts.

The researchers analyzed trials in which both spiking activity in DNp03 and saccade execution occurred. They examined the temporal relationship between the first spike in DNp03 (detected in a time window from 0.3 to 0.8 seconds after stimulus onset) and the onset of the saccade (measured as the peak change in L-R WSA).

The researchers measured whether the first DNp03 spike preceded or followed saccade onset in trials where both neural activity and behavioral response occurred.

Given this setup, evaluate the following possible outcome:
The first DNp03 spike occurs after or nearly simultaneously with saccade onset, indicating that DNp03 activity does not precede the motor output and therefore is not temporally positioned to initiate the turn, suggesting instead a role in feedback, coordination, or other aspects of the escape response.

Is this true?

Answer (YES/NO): NO